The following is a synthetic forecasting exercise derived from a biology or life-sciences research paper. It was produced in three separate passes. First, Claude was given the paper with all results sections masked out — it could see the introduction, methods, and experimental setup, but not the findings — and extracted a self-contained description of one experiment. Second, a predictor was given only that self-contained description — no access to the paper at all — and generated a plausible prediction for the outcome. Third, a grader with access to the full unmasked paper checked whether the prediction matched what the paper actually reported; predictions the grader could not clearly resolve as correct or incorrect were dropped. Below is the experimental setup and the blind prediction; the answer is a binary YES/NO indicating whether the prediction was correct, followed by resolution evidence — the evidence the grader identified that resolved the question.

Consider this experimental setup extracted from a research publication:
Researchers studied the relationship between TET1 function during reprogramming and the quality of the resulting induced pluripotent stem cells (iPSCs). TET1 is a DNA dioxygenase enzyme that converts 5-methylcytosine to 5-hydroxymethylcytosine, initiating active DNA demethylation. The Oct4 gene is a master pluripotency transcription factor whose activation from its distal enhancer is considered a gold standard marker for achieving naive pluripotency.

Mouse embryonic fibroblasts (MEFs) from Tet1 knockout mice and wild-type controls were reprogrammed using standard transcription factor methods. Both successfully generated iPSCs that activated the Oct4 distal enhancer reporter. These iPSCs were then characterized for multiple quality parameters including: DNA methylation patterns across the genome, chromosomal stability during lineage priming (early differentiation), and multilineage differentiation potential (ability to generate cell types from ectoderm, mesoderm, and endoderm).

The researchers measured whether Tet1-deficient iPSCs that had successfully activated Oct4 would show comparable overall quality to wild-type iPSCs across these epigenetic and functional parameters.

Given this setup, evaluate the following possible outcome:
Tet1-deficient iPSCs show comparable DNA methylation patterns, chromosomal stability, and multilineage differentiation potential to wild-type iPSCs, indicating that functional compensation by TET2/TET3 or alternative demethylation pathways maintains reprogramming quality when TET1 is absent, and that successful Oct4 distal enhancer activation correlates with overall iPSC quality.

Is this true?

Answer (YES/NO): NO